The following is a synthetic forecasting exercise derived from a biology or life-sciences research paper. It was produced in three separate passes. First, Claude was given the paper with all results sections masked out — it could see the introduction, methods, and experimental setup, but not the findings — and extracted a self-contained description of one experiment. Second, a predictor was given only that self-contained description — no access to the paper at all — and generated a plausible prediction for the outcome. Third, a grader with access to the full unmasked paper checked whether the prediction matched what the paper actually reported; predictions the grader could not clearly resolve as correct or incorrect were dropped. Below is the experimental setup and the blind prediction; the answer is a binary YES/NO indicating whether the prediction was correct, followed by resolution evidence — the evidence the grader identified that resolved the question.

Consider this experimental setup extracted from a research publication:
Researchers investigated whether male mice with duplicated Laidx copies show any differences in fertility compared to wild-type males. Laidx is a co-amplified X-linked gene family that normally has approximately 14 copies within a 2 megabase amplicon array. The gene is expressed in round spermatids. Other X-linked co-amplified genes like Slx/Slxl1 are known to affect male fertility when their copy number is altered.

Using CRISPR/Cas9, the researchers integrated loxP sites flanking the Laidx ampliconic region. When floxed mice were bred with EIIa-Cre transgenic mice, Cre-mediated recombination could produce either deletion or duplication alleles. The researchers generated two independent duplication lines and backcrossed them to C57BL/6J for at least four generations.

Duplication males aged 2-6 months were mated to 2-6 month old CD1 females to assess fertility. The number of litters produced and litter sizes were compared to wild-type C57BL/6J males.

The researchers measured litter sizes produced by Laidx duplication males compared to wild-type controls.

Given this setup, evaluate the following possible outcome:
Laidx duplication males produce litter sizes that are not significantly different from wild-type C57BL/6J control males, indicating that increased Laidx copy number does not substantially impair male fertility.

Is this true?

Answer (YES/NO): YES